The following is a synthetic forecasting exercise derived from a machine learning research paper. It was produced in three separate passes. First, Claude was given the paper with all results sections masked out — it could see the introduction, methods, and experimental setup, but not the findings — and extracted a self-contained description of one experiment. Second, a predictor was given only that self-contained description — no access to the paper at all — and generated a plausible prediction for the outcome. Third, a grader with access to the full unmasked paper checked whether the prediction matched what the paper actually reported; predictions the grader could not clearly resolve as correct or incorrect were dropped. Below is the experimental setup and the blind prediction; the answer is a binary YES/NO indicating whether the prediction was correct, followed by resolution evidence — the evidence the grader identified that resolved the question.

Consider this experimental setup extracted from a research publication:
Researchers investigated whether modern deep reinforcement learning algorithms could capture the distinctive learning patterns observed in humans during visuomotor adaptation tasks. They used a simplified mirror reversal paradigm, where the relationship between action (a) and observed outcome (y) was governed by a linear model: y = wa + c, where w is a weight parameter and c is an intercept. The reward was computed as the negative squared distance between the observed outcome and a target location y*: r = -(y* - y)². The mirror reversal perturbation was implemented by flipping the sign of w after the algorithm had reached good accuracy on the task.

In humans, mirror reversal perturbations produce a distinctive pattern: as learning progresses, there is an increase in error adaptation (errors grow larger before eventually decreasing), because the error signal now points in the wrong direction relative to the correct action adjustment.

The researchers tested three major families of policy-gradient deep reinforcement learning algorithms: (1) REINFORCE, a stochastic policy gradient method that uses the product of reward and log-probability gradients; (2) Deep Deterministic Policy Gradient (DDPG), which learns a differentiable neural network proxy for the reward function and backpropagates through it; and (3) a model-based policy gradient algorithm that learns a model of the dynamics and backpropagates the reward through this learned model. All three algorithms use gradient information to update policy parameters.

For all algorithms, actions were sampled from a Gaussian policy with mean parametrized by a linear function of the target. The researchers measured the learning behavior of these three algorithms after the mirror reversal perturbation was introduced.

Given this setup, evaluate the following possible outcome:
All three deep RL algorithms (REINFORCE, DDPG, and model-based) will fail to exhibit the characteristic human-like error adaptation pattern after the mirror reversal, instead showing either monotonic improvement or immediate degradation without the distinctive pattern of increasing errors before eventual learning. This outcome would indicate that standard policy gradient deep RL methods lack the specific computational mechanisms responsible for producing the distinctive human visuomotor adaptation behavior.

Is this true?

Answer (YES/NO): YES